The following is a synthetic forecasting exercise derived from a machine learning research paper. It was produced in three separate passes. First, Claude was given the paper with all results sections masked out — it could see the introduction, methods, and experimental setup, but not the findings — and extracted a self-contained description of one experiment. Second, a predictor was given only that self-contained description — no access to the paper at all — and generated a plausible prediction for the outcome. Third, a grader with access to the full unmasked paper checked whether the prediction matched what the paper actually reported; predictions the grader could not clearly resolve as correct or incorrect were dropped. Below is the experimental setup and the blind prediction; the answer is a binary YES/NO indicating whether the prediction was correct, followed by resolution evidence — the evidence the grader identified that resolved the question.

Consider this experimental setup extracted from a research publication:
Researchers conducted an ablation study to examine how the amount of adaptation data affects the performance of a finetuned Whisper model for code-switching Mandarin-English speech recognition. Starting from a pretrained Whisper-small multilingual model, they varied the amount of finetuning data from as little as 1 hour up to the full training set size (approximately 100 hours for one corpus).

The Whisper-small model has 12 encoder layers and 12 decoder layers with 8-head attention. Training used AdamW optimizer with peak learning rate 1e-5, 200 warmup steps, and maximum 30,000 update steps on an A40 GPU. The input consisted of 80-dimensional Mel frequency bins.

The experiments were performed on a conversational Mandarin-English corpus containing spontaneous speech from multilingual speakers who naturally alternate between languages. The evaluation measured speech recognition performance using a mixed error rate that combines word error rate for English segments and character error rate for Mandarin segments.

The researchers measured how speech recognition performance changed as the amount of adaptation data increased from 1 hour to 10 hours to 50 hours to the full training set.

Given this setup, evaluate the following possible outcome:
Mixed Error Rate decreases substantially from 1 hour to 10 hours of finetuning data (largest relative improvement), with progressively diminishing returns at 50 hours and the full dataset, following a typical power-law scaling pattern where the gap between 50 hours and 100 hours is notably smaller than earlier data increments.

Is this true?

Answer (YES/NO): YES